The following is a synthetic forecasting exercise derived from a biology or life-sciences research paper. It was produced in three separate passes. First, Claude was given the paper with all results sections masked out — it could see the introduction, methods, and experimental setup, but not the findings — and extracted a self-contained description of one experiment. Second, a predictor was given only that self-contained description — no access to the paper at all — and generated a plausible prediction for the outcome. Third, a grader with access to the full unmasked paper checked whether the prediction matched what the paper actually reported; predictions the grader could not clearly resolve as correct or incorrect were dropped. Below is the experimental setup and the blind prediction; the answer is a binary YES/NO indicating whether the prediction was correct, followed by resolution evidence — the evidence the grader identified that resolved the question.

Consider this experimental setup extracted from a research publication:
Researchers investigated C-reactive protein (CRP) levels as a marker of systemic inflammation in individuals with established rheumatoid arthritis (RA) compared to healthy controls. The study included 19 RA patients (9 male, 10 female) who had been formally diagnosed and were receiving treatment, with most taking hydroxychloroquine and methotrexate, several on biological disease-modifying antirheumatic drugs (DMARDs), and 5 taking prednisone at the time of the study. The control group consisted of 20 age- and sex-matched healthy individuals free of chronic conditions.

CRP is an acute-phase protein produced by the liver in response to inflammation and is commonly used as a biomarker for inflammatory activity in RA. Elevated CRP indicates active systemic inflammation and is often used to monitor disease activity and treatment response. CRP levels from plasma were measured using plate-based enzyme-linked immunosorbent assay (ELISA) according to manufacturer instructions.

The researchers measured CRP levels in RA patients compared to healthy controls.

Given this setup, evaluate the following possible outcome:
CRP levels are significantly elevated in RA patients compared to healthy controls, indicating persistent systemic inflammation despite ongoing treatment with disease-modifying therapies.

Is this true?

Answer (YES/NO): NO